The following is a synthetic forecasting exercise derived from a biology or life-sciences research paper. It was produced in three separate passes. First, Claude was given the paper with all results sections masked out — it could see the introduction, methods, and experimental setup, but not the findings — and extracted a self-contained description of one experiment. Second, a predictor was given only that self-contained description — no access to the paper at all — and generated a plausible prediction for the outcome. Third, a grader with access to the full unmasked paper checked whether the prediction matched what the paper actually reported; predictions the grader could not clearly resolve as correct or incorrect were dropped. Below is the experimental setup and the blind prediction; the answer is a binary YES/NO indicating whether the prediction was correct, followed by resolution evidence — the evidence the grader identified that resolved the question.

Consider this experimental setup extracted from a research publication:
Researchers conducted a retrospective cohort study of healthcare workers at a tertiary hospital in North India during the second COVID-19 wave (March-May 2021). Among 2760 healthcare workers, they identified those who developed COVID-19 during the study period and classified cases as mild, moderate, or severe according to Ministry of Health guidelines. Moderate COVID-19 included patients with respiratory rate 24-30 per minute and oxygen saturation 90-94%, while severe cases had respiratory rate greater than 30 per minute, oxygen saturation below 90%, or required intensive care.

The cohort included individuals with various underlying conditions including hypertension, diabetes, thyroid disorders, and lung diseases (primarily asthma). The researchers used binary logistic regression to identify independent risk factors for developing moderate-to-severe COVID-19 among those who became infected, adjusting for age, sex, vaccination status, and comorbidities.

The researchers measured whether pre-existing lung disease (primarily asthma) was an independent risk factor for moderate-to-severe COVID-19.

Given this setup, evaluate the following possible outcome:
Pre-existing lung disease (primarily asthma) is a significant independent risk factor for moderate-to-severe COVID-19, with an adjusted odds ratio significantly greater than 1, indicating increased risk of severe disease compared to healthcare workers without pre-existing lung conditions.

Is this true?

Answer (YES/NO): YES